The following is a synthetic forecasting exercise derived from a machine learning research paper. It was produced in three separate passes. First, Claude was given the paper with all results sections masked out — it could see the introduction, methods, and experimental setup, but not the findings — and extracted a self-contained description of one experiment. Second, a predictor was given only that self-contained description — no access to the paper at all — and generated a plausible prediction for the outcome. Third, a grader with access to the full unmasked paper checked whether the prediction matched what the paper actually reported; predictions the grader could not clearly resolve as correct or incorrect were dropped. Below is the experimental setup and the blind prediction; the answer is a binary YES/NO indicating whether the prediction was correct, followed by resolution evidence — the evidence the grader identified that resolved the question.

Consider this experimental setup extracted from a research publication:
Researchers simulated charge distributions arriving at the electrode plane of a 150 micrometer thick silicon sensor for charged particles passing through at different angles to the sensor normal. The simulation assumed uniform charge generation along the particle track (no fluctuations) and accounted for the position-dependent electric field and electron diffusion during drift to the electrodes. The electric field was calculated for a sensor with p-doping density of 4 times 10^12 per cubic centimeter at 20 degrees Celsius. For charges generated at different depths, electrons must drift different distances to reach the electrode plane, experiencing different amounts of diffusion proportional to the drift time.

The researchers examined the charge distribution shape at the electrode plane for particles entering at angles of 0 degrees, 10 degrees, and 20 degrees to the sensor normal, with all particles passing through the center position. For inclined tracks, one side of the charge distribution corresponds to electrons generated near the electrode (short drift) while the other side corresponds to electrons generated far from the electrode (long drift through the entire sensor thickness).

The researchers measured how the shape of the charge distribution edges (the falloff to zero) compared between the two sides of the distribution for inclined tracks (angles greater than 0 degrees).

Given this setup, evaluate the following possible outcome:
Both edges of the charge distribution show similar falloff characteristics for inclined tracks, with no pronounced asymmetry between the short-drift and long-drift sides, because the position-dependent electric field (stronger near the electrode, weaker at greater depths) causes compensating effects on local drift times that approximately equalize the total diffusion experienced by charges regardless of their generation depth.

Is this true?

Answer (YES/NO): NO